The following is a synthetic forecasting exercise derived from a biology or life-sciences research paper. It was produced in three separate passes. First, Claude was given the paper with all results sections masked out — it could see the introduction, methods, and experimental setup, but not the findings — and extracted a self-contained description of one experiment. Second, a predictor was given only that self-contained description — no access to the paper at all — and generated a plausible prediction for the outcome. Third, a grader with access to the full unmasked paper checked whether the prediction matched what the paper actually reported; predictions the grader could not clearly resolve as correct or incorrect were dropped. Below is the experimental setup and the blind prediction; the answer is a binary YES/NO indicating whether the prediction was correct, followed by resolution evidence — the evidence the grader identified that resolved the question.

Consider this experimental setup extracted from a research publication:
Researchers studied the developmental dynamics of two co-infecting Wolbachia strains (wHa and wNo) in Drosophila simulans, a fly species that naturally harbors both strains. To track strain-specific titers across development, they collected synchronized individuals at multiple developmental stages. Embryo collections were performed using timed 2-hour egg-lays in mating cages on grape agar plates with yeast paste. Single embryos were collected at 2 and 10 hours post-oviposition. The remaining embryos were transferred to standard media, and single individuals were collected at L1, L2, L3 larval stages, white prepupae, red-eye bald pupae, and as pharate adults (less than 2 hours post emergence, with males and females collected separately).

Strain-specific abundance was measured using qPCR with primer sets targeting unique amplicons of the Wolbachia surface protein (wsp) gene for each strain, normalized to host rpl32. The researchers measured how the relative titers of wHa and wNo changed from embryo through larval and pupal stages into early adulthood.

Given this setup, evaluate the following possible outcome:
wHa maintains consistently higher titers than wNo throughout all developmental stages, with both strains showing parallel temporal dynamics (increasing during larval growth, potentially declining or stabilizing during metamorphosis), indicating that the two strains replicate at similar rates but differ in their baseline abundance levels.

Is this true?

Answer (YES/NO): NO